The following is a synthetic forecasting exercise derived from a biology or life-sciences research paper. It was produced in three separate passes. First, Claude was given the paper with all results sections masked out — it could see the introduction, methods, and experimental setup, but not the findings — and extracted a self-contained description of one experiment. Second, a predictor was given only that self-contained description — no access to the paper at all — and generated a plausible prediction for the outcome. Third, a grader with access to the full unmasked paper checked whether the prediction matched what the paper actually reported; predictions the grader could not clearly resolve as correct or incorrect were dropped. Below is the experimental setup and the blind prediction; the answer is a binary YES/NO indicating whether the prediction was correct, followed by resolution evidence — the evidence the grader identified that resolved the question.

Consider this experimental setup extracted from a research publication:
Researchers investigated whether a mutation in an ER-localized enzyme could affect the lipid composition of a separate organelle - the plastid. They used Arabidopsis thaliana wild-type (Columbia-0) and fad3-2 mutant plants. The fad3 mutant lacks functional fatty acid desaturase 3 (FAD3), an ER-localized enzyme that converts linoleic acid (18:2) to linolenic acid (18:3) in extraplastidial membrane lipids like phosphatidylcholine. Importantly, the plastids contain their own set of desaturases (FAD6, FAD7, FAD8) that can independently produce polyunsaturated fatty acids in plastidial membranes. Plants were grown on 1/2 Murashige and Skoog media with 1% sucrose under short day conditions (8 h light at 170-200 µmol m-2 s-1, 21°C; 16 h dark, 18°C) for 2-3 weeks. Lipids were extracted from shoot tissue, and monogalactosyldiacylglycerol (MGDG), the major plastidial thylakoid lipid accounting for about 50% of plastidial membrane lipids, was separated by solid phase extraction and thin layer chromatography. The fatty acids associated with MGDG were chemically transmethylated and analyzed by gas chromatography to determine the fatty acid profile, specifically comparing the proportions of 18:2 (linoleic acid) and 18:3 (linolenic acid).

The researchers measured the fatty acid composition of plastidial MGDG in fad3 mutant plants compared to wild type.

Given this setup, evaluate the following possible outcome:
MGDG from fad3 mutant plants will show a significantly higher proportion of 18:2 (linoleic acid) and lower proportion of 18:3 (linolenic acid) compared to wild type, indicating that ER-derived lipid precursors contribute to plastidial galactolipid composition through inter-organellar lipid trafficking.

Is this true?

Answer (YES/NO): NO